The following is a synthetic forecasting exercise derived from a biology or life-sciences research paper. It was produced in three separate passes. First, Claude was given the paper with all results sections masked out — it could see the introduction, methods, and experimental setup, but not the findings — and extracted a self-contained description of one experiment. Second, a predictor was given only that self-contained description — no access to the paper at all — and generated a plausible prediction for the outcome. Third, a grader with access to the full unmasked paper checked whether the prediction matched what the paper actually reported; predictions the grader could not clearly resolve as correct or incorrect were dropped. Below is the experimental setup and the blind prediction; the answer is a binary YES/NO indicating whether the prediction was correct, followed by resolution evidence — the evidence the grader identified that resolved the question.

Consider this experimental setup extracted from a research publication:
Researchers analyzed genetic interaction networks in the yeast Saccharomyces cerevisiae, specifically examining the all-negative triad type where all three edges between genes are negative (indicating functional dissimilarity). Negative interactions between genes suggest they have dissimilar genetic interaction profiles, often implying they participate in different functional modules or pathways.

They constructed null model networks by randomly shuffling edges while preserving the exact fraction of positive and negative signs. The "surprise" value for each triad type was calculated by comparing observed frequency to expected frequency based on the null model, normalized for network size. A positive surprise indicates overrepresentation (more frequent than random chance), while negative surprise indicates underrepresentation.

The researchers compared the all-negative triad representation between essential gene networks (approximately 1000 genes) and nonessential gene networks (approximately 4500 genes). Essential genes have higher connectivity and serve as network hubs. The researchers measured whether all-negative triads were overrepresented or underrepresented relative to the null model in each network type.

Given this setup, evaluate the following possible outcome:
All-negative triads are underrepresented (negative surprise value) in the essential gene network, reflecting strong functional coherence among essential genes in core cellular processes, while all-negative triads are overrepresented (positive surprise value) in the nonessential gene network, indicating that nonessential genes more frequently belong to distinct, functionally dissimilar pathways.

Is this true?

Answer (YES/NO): NO